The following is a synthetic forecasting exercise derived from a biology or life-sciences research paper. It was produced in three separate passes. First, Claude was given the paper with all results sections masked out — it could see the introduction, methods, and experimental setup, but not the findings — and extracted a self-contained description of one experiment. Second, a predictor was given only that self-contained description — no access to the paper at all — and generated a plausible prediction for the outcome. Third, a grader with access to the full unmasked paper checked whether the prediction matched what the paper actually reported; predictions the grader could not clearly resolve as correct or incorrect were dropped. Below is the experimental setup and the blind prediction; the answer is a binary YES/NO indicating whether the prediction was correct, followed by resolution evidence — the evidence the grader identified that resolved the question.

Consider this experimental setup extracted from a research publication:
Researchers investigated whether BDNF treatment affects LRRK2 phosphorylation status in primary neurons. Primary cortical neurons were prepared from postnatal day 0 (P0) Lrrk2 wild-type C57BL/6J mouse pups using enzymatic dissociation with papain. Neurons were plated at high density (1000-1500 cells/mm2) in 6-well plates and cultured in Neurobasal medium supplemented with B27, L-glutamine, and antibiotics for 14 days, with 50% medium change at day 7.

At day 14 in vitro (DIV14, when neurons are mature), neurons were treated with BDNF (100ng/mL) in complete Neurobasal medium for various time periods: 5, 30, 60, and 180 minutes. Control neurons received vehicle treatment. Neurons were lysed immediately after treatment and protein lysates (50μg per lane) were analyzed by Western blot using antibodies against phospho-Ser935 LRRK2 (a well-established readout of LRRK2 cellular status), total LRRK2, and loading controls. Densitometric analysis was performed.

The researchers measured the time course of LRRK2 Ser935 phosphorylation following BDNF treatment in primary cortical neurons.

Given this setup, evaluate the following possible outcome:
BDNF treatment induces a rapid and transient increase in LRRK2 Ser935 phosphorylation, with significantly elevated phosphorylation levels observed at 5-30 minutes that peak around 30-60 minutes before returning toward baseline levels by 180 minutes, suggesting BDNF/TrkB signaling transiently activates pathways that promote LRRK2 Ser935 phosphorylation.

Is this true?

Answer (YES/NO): NO